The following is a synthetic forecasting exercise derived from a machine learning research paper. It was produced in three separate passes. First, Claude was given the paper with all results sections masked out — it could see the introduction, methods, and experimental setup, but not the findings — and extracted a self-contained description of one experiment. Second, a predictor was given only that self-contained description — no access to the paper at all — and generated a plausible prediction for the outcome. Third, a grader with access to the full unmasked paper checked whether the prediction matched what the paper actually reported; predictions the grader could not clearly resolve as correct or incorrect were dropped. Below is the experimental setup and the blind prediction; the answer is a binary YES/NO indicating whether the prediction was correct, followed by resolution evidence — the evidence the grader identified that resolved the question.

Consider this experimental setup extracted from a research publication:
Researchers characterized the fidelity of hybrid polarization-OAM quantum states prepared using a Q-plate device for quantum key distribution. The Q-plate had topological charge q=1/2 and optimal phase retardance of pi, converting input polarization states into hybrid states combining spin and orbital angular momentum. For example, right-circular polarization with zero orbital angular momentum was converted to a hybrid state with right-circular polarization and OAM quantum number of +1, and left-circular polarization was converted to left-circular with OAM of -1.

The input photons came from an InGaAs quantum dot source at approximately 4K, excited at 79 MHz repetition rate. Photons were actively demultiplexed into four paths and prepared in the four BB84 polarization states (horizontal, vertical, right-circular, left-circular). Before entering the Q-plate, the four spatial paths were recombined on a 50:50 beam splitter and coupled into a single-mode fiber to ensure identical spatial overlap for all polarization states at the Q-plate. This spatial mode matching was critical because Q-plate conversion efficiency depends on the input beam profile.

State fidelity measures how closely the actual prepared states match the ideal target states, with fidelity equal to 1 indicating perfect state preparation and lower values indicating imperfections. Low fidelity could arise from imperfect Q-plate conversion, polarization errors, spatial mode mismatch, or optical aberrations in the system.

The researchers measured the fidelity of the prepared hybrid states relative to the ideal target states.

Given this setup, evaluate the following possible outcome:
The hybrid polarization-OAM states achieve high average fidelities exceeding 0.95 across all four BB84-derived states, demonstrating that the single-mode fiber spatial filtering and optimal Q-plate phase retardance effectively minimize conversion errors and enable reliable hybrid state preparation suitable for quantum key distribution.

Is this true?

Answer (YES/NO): YES